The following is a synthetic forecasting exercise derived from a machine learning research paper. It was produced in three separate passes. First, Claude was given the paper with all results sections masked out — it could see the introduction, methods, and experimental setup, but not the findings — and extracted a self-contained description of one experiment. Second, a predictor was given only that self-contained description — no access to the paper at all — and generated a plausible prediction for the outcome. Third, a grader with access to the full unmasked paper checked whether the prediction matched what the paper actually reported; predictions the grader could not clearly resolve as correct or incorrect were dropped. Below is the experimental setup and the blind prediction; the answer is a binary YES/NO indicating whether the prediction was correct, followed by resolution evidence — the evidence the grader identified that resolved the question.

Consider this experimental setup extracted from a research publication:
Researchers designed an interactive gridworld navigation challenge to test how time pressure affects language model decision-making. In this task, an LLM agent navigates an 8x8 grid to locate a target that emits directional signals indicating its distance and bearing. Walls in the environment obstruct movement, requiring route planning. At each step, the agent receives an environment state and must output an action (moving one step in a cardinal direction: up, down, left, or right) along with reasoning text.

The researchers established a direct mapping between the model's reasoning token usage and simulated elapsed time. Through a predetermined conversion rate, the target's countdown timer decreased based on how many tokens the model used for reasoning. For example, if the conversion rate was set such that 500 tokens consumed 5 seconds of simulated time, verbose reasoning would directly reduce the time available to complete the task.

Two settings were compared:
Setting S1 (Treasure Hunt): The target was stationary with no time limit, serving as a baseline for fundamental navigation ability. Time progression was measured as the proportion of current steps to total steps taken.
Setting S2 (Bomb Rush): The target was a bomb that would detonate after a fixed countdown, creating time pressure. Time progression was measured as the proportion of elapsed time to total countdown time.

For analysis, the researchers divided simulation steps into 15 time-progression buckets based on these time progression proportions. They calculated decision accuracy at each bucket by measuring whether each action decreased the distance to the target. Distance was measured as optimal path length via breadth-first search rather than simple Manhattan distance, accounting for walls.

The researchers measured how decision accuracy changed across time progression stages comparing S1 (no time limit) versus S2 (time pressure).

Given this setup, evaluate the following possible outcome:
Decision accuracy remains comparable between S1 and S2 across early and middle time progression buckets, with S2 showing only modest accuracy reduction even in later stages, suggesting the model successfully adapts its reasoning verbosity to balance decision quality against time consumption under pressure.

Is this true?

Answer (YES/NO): NO